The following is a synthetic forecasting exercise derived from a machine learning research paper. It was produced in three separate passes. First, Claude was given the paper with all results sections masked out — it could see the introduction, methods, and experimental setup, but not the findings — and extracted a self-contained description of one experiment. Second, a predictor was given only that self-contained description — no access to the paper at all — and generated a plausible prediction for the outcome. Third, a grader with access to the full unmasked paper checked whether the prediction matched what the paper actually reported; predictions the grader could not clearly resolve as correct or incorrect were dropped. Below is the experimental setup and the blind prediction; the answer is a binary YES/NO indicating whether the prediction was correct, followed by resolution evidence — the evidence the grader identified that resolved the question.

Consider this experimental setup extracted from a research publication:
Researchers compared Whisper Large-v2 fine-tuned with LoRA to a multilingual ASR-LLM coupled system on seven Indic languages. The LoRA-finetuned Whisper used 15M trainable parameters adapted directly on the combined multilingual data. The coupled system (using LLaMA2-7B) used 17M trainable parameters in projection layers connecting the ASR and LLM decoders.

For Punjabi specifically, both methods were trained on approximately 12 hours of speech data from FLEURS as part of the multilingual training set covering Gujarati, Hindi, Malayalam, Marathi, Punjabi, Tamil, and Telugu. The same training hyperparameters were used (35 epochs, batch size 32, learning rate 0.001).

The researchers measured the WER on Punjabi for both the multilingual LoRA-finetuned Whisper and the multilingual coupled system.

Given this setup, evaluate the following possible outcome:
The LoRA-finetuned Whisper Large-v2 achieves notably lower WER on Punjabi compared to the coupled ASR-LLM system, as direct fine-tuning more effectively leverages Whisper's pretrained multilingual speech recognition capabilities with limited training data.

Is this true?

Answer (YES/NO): NO